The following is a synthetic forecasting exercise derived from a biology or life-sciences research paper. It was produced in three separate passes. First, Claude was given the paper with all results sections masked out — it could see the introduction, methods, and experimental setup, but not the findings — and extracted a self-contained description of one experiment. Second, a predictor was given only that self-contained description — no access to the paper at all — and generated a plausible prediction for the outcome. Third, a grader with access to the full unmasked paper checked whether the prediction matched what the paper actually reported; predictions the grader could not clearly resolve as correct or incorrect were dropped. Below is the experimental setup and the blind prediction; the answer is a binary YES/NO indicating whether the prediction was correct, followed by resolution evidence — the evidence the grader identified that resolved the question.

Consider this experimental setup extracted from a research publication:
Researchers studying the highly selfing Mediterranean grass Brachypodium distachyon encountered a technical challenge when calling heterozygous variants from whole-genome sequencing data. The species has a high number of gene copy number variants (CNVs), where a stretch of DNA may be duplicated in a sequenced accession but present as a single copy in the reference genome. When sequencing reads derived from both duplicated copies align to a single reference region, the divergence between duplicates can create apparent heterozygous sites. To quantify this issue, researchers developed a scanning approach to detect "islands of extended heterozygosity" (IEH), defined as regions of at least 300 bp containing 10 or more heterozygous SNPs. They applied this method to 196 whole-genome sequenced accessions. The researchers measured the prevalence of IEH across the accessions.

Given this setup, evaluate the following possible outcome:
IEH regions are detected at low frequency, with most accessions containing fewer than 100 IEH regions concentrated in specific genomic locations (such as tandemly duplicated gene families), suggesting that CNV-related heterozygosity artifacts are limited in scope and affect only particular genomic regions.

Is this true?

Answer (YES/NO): NO